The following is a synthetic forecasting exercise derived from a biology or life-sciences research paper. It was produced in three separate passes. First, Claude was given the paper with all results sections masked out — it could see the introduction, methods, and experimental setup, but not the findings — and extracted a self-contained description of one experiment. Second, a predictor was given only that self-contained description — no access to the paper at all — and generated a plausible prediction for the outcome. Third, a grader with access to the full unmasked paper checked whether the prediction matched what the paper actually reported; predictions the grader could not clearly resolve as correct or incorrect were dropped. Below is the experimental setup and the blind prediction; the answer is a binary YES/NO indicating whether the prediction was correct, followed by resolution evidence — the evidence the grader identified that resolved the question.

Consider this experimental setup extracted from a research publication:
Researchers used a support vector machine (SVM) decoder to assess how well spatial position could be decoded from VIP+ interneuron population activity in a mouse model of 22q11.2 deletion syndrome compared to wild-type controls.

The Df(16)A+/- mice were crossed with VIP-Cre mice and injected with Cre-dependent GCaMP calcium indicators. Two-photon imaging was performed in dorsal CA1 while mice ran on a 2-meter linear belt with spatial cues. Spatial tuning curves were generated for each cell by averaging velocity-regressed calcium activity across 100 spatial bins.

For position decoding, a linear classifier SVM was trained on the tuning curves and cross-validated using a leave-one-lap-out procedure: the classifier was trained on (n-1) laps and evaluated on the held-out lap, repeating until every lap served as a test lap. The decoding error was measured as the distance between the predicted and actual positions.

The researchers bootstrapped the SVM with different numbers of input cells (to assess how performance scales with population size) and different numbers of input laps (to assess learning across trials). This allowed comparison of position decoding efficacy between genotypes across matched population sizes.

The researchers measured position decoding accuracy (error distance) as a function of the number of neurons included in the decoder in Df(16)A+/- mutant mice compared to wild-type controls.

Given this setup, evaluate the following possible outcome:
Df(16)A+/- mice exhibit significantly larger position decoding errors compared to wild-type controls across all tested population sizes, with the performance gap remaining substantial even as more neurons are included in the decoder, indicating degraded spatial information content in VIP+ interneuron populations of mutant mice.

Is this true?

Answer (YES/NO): NO